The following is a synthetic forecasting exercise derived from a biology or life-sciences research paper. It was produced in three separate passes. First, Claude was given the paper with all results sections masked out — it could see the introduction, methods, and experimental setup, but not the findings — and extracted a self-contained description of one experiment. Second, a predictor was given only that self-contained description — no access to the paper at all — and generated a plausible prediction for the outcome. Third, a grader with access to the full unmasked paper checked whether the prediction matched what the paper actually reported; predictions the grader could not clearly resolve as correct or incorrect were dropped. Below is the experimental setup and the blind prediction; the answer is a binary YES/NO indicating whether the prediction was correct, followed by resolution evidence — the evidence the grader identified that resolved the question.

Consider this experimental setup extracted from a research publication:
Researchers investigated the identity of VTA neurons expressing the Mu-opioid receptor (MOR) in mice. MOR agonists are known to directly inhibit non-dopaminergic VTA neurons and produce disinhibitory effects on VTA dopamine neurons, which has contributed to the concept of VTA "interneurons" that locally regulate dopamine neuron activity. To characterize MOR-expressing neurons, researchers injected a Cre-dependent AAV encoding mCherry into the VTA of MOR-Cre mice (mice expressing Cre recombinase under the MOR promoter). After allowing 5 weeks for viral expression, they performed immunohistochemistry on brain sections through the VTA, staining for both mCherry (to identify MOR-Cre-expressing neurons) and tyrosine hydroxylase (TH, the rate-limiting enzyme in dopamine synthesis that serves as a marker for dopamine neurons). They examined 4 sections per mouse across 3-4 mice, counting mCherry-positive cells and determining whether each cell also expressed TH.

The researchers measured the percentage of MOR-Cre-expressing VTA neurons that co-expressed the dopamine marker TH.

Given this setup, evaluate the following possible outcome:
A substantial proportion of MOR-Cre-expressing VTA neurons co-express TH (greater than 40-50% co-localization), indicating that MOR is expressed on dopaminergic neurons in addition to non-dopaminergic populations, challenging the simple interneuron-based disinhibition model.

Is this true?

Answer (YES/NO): NO